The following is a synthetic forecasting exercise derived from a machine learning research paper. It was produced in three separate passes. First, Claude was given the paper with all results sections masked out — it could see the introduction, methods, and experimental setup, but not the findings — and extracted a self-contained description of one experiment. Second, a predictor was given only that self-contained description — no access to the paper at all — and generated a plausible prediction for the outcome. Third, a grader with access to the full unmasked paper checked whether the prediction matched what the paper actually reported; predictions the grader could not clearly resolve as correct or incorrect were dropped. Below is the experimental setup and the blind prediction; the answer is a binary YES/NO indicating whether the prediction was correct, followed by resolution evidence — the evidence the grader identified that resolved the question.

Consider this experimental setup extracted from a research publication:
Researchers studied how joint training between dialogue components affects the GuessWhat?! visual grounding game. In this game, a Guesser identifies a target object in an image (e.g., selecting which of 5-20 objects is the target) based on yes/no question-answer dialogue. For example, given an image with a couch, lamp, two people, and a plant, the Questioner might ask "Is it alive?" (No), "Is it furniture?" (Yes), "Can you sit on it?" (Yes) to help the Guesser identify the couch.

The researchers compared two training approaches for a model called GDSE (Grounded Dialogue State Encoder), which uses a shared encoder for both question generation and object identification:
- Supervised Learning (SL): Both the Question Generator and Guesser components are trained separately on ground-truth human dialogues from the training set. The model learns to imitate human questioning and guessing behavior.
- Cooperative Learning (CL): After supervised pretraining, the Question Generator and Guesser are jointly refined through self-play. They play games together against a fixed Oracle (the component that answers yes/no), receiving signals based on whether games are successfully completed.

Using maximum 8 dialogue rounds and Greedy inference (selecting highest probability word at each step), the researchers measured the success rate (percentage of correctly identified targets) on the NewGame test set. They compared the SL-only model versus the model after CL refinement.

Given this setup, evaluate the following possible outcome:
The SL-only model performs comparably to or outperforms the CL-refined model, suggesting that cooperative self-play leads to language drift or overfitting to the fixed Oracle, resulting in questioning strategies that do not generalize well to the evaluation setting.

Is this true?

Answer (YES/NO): NO